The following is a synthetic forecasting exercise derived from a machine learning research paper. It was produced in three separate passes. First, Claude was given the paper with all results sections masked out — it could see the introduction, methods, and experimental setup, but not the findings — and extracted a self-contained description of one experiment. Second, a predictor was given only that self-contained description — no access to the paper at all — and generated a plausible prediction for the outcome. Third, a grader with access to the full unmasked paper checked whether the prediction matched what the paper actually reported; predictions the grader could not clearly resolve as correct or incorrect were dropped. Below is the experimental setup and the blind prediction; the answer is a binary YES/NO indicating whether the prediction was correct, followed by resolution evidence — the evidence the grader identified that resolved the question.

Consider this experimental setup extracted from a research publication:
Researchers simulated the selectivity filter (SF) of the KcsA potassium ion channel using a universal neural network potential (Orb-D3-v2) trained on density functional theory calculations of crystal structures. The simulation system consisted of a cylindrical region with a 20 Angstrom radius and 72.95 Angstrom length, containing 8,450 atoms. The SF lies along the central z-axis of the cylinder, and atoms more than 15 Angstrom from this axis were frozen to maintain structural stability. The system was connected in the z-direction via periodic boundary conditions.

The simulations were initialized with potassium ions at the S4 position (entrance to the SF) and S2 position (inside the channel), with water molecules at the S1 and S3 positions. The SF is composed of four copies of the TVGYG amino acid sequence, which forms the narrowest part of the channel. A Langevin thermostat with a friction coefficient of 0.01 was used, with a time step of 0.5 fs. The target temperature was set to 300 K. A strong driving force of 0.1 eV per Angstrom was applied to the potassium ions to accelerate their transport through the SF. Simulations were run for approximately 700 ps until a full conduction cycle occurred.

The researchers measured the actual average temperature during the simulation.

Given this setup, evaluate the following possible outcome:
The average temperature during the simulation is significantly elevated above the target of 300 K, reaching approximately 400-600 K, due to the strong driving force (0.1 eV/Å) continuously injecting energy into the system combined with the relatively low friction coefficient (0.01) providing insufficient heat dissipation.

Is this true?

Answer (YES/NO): NO